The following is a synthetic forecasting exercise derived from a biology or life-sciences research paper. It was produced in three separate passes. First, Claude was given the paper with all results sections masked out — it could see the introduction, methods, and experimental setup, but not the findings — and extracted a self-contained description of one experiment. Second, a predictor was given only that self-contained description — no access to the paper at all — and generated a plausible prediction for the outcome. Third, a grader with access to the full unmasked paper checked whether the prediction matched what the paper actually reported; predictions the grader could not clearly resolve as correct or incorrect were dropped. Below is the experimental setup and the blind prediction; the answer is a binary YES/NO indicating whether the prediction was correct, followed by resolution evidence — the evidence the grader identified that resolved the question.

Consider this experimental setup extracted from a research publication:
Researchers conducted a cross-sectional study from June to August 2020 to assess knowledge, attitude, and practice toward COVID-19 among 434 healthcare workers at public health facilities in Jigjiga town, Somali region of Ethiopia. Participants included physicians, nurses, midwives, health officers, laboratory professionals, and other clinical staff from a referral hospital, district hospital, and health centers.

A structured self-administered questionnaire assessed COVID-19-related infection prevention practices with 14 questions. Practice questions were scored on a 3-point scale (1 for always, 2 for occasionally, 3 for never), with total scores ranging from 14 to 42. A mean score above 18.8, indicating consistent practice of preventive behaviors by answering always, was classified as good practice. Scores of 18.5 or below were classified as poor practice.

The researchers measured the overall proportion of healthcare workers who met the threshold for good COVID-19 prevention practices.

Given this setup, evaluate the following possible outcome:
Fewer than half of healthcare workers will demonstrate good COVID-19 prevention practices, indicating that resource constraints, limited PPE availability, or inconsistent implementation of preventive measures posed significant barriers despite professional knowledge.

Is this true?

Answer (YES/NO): YES